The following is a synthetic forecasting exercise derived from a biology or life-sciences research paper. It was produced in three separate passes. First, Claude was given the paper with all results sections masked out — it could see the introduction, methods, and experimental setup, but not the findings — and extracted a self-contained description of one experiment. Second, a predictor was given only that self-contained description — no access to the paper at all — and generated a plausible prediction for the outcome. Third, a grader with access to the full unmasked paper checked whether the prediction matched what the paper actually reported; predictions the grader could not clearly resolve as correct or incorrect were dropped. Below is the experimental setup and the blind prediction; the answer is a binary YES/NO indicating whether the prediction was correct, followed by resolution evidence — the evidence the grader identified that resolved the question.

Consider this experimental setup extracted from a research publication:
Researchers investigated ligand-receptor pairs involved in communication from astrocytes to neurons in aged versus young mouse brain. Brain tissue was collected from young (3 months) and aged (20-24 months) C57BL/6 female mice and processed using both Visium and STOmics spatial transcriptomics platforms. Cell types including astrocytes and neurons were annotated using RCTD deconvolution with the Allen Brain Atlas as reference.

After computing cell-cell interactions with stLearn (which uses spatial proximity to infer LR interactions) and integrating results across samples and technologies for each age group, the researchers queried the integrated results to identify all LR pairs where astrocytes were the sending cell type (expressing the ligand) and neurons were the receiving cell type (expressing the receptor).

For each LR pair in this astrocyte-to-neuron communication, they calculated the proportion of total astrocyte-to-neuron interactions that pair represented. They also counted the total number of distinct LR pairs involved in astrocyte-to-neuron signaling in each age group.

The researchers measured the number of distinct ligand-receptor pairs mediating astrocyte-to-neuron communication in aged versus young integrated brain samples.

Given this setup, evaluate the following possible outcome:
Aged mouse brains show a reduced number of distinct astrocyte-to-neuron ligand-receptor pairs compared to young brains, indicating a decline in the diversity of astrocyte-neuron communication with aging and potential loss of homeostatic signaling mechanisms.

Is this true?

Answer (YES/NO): NO